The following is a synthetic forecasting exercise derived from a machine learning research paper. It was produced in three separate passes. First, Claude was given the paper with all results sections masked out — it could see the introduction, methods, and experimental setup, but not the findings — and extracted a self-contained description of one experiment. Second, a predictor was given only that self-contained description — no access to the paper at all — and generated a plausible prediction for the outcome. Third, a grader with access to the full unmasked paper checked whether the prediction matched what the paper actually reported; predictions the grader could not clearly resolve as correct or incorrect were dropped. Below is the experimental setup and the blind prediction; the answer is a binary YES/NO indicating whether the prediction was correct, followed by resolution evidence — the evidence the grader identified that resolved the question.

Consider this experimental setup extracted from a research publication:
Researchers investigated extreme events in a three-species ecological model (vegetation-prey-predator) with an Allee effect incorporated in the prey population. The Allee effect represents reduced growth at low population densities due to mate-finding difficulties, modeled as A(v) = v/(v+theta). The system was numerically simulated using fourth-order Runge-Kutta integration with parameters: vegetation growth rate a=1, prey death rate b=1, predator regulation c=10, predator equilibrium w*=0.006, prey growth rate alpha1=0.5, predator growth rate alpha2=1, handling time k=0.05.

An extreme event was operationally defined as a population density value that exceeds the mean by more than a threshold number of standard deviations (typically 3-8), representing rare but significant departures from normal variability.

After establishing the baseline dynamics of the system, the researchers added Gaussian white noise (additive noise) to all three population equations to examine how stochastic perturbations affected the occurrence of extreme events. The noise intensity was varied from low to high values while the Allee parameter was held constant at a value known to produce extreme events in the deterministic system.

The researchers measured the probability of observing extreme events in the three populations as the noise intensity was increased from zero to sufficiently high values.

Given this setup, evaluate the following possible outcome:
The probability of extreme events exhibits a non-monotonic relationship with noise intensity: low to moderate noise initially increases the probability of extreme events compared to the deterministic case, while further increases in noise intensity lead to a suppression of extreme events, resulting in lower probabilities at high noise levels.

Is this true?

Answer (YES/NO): NO